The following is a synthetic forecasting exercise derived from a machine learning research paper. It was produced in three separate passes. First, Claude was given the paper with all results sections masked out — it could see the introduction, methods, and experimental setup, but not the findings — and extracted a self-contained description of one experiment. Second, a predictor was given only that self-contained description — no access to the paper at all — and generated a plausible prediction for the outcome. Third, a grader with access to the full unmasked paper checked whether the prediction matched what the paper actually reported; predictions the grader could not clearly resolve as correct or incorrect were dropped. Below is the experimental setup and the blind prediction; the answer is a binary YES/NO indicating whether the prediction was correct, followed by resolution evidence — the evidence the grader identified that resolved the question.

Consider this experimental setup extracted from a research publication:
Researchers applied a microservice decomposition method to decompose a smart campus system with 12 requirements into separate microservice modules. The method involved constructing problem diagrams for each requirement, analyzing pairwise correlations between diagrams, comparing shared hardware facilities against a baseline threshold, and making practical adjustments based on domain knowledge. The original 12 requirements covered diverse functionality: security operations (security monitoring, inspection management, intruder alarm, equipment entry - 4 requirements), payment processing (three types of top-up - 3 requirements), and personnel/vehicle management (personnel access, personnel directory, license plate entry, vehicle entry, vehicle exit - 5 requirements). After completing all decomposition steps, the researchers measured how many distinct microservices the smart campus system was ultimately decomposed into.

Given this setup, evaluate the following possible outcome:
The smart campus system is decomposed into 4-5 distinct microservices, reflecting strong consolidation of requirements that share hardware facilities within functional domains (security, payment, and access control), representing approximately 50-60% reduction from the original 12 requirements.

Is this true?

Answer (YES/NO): NO